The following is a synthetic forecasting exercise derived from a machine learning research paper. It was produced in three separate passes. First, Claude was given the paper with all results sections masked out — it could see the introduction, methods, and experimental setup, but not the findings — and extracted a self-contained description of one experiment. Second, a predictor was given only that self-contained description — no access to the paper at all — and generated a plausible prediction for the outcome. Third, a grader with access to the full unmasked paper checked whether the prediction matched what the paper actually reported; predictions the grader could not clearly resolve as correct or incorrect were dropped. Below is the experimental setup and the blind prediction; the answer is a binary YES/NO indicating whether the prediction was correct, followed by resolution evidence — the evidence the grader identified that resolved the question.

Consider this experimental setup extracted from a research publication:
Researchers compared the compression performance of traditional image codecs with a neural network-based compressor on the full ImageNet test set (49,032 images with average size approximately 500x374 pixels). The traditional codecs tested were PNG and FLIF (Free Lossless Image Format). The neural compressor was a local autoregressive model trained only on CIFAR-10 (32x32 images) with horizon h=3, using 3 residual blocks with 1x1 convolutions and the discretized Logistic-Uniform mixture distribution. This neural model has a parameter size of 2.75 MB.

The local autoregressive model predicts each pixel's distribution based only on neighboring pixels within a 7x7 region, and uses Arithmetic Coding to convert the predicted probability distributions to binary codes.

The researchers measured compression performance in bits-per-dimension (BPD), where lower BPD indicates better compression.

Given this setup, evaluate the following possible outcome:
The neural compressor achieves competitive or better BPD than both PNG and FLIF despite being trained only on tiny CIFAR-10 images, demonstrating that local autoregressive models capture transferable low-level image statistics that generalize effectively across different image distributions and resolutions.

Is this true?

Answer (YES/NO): YES